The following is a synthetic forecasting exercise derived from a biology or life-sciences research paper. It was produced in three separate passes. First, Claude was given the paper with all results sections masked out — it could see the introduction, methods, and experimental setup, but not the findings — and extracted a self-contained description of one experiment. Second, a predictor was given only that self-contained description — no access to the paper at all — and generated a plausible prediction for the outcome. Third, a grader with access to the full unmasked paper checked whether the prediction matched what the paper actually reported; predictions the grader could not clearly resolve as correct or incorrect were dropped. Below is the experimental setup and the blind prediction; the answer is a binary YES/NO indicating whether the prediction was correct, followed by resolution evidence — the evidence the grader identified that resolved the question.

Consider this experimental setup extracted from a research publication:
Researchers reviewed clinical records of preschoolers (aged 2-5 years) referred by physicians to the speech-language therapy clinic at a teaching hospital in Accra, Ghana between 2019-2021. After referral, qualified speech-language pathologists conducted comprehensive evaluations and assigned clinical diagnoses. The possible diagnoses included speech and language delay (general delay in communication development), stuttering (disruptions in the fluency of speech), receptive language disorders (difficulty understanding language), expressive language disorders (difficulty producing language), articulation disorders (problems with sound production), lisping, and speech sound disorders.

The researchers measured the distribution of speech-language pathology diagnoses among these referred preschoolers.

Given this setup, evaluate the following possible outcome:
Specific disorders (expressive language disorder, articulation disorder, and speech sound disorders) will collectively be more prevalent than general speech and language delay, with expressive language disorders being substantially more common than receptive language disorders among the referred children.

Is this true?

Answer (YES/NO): NO